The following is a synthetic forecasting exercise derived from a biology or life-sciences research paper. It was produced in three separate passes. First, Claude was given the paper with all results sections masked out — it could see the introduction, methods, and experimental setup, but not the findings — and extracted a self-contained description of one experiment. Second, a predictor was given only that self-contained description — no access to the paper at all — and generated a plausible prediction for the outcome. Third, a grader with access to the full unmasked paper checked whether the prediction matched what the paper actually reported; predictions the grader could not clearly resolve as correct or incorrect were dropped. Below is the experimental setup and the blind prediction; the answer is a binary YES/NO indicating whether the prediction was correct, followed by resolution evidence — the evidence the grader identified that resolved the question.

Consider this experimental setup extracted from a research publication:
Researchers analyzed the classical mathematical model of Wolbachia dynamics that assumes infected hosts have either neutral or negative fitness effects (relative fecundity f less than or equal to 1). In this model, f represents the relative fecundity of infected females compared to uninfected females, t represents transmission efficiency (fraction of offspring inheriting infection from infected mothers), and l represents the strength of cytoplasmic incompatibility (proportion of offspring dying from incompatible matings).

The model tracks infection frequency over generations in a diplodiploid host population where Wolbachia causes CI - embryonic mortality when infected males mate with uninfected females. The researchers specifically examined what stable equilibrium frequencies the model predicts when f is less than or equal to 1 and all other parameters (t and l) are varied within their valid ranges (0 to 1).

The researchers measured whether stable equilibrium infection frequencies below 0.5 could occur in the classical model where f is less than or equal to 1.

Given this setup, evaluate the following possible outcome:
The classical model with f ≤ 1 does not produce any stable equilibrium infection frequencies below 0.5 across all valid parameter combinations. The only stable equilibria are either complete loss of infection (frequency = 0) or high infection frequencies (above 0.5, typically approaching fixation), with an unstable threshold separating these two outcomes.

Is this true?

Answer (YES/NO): YES